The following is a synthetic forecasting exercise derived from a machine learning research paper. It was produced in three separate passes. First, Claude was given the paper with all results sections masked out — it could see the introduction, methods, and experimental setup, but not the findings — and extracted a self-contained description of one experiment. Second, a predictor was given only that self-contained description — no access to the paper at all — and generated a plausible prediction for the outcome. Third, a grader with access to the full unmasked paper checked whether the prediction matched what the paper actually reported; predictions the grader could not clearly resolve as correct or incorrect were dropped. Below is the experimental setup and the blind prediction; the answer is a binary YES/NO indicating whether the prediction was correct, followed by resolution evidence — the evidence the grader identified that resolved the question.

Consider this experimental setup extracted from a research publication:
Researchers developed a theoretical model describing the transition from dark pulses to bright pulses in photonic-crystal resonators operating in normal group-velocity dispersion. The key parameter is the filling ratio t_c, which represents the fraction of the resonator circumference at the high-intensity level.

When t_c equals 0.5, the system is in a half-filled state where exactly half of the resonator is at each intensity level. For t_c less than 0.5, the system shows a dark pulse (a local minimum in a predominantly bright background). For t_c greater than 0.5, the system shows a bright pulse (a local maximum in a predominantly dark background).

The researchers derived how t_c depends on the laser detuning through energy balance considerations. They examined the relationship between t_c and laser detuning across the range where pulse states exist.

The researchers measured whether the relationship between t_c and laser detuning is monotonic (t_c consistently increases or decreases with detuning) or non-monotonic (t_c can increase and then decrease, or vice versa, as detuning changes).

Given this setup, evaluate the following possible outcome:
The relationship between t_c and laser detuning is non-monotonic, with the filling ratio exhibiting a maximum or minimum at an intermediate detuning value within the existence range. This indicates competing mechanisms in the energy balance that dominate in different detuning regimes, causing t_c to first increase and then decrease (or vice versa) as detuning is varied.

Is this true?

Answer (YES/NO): NO